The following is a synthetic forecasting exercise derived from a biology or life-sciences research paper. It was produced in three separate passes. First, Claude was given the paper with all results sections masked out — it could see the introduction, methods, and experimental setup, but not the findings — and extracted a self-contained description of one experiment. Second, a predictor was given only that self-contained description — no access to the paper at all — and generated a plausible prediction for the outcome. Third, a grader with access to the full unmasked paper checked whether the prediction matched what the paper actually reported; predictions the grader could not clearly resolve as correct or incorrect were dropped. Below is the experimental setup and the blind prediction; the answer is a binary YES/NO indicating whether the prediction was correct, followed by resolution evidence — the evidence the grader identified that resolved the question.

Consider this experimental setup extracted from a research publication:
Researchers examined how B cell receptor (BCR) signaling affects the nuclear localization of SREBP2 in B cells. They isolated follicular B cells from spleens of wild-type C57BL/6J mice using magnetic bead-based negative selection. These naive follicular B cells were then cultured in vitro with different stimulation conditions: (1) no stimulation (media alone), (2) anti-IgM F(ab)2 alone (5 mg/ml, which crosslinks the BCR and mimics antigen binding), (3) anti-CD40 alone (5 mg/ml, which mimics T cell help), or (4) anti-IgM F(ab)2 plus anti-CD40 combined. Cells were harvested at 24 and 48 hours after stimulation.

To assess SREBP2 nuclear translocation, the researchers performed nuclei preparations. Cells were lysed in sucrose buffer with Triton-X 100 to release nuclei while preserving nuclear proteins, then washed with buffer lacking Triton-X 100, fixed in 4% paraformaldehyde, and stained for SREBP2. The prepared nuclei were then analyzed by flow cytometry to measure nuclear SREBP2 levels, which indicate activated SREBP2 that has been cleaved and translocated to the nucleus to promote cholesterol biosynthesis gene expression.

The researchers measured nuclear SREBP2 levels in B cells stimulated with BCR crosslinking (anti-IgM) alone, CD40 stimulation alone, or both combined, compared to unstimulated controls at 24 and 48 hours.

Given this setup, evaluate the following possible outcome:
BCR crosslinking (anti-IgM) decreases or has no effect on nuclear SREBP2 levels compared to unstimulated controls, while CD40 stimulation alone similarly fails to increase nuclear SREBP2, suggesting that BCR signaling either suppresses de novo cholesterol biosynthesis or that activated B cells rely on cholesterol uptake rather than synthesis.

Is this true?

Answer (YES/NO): NO